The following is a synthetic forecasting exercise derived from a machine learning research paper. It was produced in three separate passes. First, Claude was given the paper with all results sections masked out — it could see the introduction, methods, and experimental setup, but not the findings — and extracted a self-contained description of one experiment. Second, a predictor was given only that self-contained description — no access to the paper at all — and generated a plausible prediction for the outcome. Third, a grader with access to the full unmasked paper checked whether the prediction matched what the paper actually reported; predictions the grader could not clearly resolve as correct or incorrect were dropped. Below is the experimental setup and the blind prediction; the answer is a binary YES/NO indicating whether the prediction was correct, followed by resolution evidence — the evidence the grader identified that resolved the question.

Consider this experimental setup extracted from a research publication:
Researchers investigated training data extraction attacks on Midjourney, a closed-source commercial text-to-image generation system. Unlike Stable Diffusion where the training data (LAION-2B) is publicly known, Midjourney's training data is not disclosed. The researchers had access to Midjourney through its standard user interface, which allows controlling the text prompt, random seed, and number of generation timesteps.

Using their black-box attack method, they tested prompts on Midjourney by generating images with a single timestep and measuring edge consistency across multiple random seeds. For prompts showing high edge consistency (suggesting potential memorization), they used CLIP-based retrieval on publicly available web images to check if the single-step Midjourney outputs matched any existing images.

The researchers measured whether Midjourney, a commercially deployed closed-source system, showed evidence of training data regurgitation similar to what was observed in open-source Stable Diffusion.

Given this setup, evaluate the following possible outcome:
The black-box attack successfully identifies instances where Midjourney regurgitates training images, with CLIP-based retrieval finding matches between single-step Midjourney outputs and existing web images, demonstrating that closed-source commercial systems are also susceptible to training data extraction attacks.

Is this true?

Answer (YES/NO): YES